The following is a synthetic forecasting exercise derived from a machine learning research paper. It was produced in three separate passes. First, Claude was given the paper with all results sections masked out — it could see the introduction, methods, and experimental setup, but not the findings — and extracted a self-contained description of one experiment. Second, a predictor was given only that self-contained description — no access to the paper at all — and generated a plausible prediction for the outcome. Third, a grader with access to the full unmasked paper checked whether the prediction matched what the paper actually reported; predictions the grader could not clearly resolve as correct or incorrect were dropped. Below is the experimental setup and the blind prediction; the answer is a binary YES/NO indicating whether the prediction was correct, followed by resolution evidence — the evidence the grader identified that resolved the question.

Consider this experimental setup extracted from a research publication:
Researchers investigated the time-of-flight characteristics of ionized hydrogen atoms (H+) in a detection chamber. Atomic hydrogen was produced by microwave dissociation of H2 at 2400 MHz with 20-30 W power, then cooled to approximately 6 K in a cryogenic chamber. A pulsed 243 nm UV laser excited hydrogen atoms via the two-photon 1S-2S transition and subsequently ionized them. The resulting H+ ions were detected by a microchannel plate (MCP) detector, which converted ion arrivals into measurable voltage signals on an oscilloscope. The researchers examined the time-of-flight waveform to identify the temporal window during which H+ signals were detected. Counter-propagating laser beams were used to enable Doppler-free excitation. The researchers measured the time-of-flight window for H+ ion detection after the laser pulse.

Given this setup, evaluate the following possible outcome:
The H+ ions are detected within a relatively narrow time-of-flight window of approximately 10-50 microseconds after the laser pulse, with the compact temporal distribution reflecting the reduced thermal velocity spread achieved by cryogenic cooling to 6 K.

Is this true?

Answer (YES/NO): NO